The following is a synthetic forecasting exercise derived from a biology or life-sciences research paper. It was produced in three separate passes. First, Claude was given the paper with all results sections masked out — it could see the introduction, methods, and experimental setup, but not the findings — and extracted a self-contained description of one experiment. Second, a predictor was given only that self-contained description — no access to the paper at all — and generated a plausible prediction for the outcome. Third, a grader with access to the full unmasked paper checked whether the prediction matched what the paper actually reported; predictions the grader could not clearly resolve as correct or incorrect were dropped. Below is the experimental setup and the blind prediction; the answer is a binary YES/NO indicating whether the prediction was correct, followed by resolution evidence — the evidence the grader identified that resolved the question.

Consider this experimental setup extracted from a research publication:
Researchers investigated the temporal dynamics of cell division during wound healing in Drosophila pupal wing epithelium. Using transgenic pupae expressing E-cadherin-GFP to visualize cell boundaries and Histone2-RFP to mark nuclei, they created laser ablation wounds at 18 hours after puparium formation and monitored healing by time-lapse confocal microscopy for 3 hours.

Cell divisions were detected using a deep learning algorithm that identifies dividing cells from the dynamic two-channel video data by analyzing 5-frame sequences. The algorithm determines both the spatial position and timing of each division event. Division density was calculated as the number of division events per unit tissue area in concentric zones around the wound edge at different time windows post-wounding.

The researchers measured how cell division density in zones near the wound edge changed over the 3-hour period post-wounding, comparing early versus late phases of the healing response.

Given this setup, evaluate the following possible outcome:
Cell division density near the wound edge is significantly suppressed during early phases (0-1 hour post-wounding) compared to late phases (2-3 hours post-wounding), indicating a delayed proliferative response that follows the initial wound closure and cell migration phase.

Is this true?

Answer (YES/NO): YES